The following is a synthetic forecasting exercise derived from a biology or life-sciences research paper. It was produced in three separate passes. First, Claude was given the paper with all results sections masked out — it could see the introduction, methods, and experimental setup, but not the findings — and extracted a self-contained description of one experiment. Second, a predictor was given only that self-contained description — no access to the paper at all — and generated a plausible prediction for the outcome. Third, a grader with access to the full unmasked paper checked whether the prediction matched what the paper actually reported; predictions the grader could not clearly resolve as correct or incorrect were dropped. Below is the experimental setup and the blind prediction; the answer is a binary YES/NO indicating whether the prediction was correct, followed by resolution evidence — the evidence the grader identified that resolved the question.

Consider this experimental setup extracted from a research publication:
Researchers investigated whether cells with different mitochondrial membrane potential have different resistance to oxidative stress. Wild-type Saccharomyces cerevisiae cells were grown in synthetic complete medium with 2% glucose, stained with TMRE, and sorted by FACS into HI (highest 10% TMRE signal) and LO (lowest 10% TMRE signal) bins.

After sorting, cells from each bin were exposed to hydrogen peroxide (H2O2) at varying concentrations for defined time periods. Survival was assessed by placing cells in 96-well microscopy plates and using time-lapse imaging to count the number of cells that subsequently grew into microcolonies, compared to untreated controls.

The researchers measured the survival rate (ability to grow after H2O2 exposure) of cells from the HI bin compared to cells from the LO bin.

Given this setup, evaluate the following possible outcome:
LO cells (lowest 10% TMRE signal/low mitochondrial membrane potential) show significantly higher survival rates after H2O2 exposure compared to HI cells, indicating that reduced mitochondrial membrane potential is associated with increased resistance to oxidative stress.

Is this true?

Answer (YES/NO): YES